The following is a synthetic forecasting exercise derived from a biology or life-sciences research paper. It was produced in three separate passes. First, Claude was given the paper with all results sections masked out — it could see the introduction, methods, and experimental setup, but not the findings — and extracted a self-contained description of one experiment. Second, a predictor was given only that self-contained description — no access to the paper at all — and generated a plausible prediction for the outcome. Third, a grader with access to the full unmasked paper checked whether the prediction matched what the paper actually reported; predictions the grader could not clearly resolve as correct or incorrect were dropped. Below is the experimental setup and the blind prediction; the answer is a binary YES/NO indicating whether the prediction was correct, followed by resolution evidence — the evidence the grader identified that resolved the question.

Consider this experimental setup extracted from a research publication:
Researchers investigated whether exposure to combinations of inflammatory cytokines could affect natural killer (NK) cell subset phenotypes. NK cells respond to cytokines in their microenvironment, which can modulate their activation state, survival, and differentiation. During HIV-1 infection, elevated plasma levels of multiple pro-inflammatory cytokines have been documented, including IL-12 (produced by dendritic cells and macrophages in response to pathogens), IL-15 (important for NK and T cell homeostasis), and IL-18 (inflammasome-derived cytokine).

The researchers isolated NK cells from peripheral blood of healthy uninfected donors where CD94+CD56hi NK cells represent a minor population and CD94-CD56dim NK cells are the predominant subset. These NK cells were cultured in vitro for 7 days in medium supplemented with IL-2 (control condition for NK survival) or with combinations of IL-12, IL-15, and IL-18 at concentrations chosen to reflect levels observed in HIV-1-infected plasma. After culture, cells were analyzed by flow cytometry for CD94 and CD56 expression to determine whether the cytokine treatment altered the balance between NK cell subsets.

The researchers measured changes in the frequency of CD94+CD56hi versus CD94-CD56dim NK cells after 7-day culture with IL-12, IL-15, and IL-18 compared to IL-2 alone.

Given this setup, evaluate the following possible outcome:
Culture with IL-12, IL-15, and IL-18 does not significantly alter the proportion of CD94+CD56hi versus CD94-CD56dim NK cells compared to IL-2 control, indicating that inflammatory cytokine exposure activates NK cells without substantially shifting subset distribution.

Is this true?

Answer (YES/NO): NO